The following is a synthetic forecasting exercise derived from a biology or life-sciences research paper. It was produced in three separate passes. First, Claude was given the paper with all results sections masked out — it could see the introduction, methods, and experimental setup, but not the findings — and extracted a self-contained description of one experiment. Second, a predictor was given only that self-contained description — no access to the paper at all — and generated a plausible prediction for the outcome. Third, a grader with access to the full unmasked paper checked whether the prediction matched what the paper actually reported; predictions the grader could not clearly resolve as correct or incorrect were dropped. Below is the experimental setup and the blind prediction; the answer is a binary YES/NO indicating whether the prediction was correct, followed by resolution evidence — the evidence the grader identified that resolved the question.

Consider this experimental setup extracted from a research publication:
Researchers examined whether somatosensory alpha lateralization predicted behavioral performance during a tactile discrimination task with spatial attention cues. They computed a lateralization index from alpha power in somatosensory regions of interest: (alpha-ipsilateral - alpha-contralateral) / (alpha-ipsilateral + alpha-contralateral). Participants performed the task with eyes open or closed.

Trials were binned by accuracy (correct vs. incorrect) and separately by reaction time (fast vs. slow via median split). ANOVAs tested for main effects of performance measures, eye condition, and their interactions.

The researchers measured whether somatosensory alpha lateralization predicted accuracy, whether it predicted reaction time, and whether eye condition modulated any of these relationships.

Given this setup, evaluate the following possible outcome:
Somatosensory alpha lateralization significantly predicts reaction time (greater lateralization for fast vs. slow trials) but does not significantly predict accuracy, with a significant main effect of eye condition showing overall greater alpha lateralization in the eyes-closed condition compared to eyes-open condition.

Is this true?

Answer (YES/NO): NO